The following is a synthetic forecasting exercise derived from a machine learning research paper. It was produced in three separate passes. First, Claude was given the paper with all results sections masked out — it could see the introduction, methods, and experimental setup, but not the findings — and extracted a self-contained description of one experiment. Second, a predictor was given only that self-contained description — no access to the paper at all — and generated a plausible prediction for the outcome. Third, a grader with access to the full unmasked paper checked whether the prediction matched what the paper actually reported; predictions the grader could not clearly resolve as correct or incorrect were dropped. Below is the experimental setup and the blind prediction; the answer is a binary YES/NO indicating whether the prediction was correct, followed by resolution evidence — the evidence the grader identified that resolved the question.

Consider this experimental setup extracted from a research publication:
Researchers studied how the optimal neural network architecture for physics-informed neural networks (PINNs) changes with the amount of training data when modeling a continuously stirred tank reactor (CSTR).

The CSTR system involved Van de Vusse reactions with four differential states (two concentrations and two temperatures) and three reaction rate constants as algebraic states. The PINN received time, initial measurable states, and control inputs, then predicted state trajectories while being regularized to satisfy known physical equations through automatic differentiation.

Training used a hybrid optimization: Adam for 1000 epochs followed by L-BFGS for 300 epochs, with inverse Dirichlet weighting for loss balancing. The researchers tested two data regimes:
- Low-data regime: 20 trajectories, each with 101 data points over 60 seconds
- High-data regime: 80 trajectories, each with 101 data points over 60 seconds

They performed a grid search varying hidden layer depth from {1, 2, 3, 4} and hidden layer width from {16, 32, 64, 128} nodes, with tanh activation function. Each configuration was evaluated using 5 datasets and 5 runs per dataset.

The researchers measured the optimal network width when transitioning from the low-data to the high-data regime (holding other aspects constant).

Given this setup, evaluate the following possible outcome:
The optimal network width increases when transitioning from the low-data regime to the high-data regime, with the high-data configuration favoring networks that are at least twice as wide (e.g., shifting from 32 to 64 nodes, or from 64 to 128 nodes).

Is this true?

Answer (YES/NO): YES